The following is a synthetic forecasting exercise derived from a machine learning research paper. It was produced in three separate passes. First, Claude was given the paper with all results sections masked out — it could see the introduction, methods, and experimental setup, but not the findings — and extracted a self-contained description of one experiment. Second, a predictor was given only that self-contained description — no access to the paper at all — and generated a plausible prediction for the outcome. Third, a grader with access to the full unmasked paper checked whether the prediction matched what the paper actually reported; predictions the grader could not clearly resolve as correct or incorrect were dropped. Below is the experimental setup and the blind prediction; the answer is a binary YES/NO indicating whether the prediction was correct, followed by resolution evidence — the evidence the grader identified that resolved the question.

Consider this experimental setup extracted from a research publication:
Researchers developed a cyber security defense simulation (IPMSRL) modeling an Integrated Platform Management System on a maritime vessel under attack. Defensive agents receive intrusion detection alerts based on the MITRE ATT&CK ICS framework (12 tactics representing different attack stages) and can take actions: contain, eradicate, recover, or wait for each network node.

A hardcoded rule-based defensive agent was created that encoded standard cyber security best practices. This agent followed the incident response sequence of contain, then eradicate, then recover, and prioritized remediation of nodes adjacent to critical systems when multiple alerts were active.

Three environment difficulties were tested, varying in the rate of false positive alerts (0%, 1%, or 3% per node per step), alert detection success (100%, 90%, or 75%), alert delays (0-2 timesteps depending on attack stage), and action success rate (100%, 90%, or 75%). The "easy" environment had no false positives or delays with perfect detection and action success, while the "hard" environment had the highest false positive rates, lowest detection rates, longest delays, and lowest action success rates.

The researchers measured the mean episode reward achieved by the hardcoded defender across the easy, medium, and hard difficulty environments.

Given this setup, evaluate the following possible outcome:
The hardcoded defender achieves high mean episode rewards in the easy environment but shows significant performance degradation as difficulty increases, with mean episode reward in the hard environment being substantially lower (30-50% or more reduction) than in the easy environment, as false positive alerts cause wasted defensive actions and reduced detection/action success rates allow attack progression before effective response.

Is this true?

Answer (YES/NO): YES